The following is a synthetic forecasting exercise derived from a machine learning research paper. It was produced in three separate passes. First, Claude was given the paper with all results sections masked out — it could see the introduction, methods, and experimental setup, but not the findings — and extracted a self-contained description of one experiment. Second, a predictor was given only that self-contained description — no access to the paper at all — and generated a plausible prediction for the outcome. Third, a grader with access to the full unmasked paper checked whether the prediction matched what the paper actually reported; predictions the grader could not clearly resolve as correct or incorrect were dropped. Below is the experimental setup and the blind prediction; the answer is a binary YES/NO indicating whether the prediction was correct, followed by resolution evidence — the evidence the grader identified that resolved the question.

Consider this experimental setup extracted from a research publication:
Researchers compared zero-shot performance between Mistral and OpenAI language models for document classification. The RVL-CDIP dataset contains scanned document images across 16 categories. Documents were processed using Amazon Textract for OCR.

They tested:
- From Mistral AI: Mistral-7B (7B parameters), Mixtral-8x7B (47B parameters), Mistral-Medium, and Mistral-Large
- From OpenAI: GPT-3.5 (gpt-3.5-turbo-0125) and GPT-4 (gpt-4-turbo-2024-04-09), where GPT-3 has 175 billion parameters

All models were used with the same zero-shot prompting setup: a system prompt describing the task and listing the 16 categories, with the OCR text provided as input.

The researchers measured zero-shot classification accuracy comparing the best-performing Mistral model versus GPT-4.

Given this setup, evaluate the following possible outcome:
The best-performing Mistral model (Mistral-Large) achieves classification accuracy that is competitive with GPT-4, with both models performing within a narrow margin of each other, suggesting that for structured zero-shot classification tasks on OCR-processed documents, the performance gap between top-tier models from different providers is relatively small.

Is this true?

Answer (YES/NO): NO